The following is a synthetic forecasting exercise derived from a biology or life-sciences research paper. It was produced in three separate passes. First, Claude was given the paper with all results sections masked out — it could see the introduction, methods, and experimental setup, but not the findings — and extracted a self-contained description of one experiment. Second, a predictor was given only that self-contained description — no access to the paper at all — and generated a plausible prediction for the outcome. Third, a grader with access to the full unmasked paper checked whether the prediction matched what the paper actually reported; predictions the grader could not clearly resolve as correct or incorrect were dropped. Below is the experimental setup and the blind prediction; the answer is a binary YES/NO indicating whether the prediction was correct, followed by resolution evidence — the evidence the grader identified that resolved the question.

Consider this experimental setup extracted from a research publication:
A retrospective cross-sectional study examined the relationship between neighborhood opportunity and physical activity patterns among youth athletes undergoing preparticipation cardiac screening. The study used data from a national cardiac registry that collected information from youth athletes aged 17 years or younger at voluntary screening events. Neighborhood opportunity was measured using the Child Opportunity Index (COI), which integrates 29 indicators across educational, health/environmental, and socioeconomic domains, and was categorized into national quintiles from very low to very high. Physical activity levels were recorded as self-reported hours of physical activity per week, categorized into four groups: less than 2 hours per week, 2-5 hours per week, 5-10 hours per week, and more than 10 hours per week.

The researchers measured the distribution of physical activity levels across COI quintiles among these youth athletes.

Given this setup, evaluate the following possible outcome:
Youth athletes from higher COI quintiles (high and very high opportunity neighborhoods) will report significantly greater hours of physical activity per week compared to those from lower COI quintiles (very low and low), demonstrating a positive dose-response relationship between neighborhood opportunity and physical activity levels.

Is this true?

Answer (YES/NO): NO